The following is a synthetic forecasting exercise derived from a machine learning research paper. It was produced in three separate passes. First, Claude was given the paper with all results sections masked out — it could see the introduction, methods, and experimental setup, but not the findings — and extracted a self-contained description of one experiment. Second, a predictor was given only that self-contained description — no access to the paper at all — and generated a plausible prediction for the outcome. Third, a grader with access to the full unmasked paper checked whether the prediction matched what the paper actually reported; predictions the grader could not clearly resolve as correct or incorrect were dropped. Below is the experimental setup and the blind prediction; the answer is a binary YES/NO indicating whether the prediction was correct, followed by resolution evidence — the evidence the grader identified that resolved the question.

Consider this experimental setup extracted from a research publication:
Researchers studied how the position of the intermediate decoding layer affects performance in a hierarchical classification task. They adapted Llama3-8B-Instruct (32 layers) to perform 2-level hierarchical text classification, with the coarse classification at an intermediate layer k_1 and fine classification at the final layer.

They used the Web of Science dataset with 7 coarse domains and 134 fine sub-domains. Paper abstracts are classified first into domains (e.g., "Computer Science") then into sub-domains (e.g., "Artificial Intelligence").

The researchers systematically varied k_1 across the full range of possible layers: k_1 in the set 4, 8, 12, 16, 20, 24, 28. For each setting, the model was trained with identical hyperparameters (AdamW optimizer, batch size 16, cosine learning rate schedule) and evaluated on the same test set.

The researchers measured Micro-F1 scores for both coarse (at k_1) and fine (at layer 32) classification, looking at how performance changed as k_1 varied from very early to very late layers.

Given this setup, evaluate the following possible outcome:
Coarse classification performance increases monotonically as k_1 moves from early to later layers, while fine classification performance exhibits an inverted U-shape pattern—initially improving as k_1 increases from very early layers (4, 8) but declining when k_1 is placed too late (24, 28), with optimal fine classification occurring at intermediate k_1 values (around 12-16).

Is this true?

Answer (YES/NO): NO